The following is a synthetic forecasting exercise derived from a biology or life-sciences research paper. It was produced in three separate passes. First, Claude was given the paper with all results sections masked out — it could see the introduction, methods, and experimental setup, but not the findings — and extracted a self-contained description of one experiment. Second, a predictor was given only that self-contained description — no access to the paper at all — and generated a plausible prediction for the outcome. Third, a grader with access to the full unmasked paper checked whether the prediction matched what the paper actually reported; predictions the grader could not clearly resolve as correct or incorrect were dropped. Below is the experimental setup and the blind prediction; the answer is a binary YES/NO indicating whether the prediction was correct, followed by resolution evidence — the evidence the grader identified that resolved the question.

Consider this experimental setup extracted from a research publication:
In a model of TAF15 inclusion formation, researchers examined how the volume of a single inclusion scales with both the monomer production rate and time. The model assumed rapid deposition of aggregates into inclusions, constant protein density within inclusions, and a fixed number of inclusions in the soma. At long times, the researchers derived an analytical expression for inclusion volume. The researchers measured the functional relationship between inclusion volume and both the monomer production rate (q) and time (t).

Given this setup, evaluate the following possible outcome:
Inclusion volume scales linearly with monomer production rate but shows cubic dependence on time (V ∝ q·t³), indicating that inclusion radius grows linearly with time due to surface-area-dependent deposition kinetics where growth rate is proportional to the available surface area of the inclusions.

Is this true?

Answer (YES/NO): NO